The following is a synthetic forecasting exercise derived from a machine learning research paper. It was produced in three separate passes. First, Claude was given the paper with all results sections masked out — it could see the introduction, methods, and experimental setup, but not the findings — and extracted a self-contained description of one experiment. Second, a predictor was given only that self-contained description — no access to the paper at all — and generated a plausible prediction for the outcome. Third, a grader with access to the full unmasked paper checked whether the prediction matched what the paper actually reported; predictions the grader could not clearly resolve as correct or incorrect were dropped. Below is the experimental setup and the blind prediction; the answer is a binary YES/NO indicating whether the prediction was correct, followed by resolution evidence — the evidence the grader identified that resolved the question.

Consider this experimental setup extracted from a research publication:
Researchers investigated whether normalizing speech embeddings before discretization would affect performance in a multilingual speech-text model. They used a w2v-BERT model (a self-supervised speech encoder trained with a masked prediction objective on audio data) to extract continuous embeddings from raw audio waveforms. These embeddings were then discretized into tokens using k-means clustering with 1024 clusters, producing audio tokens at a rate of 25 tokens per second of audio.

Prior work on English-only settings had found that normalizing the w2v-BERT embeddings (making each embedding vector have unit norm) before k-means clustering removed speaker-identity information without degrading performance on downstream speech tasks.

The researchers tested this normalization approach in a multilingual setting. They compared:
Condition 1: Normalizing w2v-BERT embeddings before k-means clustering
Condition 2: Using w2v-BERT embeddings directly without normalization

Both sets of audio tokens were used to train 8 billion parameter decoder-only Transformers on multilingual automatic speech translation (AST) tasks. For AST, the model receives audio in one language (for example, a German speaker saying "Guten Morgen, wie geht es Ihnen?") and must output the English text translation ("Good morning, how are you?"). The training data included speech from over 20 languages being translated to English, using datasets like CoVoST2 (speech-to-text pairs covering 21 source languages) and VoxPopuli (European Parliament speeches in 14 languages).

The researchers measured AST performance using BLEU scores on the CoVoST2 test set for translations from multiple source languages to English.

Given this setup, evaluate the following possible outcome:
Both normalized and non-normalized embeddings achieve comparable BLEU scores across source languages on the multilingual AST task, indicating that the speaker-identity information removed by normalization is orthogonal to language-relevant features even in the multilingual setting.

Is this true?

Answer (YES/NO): NO